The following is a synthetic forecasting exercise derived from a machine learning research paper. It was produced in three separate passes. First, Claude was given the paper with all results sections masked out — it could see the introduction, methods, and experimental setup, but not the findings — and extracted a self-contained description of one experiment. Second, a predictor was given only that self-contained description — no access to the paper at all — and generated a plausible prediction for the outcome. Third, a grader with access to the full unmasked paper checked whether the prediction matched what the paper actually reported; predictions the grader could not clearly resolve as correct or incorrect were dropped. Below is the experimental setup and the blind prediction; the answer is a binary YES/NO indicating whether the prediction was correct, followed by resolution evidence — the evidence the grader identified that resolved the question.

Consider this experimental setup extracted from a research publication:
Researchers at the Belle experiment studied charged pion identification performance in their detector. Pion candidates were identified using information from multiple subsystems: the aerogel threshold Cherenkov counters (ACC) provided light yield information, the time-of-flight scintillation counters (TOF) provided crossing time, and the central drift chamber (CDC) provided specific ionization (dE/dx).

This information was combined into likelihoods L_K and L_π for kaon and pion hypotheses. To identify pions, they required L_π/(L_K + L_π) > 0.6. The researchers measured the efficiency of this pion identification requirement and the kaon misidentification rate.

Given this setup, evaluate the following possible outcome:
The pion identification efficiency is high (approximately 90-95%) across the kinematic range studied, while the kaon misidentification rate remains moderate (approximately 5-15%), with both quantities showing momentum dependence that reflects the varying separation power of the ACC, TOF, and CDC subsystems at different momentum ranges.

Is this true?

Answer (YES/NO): NO